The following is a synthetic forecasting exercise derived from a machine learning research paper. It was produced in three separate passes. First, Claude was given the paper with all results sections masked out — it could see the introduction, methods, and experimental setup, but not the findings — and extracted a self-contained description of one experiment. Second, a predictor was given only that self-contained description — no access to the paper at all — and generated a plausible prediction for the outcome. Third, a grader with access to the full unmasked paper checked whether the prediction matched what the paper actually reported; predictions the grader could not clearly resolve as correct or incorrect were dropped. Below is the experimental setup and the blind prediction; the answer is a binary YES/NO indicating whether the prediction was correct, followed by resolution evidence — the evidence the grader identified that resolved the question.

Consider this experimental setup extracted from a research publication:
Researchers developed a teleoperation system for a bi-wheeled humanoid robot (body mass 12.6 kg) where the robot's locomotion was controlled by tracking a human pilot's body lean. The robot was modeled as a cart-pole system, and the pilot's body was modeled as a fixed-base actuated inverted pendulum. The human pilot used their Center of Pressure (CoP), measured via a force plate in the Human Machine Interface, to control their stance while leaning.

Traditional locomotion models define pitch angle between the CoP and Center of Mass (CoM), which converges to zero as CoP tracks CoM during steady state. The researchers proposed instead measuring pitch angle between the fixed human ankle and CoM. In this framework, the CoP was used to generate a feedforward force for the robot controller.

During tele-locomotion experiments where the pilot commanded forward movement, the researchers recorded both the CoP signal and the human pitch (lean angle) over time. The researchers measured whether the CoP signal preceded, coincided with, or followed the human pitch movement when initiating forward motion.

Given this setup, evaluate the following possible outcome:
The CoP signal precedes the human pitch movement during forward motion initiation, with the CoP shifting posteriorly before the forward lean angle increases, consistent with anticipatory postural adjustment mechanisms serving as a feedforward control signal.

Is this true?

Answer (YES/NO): YES